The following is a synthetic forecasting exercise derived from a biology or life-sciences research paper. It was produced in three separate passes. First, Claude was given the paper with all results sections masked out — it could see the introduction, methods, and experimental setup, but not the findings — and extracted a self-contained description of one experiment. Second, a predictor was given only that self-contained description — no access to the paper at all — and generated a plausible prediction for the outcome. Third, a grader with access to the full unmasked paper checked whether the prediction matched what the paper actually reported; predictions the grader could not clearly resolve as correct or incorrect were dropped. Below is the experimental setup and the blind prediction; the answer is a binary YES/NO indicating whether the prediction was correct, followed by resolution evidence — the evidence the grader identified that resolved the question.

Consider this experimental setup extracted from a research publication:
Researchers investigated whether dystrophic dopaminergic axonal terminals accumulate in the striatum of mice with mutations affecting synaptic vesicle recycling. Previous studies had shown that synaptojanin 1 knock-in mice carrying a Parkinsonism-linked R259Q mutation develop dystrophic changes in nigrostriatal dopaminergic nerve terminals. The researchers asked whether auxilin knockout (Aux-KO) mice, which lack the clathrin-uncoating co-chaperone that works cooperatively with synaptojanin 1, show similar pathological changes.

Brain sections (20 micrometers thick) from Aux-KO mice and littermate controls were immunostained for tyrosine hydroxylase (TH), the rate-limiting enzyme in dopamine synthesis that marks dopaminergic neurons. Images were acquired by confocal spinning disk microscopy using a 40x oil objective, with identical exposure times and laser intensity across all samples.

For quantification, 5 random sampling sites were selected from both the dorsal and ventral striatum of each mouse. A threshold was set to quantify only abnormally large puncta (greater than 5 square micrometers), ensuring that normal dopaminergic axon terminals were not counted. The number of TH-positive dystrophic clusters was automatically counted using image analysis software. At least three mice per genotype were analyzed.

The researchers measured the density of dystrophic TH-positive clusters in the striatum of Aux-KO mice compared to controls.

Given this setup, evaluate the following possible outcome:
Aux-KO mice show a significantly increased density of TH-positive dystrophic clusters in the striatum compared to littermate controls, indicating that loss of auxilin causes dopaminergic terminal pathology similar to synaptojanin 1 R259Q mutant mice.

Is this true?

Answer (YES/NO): YES